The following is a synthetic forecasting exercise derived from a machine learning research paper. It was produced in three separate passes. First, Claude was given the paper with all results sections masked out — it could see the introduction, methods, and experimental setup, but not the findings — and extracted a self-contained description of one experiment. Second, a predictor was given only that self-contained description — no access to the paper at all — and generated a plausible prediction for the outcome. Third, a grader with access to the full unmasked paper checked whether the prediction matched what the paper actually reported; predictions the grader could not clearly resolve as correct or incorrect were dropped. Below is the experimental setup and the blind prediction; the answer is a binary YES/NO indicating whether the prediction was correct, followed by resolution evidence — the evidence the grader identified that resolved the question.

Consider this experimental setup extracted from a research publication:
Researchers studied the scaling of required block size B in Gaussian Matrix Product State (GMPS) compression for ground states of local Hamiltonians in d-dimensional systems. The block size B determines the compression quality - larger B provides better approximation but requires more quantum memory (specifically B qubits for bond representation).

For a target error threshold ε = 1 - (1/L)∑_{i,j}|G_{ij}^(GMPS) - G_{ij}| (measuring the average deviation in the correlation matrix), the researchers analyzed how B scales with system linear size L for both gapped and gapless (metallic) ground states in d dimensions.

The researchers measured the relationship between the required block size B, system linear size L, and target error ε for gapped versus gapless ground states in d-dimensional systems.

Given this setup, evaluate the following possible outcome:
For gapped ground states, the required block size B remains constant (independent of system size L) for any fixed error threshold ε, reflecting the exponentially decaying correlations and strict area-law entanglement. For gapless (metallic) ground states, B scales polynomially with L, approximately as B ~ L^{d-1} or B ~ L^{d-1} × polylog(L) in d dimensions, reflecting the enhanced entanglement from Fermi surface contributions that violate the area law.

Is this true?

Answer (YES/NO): NO